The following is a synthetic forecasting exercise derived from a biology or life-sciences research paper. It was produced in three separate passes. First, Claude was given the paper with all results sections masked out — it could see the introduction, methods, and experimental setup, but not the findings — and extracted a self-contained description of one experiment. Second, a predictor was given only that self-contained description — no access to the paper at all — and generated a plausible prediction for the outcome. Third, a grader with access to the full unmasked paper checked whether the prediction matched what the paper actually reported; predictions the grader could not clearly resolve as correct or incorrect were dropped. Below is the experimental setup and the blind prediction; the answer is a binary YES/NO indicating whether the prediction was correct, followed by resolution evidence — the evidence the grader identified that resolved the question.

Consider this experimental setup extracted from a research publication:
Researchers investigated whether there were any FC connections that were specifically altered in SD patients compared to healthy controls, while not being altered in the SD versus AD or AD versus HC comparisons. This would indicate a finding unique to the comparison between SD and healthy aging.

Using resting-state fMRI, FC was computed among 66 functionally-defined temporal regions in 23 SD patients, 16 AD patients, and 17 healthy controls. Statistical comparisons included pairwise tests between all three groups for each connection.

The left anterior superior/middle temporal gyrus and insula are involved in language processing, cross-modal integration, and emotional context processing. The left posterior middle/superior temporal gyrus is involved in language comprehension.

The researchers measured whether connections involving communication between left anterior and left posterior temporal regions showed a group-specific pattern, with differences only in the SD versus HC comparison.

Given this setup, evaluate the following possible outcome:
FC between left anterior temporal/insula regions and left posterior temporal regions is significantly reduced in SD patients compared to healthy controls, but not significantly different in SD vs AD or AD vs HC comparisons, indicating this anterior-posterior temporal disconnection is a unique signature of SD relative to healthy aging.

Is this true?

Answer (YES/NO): YES